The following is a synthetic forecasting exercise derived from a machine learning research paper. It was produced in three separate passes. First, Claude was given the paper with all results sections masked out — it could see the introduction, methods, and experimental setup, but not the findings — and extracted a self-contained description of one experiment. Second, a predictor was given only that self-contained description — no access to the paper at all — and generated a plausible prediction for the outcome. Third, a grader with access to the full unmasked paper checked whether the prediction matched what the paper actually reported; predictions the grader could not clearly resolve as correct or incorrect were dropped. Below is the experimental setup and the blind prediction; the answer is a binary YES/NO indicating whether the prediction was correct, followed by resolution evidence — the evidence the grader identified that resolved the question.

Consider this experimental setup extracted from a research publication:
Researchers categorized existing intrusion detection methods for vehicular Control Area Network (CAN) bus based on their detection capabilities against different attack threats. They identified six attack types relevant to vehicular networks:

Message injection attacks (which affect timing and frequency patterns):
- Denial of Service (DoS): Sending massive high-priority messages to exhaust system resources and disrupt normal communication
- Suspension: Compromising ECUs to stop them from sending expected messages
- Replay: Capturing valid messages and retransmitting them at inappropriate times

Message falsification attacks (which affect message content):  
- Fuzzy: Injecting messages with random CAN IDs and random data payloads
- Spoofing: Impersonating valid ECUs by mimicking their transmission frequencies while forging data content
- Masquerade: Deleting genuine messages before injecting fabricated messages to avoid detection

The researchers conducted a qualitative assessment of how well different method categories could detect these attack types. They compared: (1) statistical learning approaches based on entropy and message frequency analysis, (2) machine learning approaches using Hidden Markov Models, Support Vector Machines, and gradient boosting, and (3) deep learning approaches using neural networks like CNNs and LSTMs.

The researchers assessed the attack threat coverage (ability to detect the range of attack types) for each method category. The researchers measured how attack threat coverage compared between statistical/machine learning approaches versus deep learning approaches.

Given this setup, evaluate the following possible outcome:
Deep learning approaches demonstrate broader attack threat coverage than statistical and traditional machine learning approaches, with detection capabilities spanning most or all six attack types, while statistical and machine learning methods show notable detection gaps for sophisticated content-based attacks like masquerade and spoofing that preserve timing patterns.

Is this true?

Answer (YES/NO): YES